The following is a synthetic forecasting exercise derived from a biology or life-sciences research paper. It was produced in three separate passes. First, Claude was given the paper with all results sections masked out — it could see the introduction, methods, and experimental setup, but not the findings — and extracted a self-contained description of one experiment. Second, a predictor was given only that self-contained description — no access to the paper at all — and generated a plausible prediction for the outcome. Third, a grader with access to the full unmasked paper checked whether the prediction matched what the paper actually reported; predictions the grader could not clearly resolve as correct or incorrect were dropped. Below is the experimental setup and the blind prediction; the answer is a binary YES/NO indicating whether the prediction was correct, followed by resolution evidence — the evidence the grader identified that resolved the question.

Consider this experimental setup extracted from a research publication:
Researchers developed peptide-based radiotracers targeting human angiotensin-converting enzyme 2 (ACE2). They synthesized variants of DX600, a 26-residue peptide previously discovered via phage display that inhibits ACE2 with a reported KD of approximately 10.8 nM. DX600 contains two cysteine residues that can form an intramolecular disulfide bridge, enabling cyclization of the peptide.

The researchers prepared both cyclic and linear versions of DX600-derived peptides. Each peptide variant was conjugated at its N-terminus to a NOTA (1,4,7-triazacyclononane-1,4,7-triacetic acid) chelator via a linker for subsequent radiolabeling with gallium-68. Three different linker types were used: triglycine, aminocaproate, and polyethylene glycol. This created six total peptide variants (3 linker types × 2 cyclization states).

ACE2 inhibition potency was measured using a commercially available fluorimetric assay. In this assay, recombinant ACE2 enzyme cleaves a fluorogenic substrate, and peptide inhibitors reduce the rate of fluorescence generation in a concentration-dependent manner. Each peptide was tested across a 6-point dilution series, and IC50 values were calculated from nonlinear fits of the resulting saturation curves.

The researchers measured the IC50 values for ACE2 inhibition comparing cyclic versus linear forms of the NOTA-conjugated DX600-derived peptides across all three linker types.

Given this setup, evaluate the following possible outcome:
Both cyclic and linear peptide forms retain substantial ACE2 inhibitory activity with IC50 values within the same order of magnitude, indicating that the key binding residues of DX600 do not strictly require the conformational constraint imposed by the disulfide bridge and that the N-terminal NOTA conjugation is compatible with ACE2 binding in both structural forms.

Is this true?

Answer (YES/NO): NO